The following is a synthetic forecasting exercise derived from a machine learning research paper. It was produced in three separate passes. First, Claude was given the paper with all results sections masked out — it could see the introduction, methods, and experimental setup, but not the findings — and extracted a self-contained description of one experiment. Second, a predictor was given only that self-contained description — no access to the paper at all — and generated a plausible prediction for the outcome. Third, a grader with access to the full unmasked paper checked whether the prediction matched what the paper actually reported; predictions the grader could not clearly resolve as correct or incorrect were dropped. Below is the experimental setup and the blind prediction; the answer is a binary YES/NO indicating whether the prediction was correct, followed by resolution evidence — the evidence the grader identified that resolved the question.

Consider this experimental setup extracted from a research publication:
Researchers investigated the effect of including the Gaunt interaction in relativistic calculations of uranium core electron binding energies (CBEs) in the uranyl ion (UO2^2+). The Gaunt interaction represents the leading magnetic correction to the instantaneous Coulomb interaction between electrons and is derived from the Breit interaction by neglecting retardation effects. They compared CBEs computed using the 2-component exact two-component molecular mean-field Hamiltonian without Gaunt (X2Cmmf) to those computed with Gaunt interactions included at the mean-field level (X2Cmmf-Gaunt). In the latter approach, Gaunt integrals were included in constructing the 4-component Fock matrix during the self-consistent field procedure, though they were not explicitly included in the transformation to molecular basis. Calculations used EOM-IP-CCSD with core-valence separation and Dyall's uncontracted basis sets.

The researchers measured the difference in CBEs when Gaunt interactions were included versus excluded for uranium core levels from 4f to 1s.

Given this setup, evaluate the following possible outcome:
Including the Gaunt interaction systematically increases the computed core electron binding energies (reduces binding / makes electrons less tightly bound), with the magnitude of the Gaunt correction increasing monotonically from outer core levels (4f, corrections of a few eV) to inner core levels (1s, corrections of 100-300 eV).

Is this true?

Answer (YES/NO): NO